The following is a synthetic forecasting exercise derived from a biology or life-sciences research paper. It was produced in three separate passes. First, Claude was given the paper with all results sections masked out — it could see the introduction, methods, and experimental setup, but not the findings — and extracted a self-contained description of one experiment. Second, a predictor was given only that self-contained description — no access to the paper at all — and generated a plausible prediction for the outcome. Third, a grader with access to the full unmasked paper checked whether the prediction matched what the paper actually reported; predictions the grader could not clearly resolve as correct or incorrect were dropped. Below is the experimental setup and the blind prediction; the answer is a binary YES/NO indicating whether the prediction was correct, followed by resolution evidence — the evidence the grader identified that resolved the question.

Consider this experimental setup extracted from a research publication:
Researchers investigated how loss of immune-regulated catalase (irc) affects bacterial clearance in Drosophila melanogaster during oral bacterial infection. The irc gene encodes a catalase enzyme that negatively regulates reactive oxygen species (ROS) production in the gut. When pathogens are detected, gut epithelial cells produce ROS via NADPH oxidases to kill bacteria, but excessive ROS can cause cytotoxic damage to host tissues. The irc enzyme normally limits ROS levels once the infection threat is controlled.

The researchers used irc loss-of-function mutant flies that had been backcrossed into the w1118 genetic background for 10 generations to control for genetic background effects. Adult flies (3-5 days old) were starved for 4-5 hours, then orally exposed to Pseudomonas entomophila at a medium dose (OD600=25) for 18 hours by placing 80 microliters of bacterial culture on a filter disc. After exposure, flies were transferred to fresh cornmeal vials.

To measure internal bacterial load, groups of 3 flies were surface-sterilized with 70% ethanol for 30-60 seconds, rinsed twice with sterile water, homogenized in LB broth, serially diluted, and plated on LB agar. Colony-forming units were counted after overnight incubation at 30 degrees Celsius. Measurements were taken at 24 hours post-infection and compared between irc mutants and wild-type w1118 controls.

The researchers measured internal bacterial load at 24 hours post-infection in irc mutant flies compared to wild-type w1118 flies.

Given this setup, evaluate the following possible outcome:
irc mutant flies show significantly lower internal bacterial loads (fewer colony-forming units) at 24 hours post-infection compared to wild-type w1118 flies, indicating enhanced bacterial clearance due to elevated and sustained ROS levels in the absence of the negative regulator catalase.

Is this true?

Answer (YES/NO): YES